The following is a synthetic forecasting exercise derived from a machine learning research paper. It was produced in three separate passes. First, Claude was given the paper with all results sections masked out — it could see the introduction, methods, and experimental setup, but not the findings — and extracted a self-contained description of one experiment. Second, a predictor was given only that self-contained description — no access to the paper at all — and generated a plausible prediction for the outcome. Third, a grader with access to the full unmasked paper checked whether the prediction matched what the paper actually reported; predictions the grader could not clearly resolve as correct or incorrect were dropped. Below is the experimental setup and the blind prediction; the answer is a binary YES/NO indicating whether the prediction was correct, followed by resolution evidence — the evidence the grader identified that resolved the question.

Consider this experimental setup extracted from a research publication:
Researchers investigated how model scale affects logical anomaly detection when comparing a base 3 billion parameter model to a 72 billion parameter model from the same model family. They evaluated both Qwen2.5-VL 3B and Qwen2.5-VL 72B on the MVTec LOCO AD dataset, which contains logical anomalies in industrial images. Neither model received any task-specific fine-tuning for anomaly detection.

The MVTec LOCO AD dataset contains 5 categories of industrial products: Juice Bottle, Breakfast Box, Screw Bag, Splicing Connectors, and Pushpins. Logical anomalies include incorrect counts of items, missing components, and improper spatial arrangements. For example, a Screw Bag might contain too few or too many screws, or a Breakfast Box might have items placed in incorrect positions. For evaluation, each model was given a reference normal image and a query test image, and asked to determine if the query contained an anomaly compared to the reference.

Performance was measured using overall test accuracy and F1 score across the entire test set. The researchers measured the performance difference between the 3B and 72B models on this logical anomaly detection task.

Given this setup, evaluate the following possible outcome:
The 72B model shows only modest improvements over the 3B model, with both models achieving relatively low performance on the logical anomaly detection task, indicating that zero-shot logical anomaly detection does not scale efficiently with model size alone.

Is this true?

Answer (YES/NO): YES